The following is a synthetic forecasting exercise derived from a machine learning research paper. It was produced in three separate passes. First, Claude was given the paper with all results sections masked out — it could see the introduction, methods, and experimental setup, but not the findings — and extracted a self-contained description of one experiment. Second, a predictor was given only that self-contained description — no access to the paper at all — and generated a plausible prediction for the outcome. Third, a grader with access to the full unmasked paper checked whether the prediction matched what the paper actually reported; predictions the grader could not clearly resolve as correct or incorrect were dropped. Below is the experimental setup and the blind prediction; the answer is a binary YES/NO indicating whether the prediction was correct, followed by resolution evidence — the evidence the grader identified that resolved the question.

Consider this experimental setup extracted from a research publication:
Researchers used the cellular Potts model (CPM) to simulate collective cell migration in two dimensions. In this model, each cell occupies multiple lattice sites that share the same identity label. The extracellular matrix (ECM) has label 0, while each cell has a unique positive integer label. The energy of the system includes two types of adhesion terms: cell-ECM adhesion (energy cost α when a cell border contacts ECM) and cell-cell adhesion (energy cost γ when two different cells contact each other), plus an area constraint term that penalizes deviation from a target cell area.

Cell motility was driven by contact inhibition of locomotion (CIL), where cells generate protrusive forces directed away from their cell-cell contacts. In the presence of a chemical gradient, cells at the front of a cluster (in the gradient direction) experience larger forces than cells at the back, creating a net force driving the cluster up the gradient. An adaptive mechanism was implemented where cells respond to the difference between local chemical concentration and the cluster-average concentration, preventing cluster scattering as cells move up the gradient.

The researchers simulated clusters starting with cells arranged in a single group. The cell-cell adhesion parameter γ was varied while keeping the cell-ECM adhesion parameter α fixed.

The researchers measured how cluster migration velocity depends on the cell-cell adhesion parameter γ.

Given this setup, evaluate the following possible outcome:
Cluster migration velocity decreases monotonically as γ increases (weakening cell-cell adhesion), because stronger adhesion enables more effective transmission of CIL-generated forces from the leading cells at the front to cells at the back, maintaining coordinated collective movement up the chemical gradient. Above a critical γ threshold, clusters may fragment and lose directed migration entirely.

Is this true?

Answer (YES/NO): NO